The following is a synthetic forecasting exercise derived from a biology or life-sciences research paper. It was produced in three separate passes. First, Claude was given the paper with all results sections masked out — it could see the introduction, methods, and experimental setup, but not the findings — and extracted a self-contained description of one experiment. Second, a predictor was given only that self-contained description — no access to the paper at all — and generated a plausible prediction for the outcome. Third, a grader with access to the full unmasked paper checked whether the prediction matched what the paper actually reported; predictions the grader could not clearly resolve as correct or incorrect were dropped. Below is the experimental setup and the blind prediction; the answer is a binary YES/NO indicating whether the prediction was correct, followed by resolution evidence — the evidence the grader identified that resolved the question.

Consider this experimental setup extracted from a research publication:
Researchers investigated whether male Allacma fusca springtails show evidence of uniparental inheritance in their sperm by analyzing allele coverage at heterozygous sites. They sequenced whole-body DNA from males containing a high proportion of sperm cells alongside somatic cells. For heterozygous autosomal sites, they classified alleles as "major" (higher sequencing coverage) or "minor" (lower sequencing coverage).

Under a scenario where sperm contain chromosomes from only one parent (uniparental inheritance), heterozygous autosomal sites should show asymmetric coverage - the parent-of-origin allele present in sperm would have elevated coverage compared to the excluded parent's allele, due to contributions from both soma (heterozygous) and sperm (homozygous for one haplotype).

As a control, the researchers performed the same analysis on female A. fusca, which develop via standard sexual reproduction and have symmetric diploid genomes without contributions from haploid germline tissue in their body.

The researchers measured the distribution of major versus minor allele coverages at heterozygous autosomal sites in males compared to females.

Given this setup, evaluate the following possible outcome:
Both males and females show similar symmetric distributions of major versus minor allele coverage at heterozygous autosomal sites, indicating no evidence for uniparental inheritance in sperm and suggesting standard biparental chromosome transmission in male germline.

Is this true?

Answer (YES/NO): NO